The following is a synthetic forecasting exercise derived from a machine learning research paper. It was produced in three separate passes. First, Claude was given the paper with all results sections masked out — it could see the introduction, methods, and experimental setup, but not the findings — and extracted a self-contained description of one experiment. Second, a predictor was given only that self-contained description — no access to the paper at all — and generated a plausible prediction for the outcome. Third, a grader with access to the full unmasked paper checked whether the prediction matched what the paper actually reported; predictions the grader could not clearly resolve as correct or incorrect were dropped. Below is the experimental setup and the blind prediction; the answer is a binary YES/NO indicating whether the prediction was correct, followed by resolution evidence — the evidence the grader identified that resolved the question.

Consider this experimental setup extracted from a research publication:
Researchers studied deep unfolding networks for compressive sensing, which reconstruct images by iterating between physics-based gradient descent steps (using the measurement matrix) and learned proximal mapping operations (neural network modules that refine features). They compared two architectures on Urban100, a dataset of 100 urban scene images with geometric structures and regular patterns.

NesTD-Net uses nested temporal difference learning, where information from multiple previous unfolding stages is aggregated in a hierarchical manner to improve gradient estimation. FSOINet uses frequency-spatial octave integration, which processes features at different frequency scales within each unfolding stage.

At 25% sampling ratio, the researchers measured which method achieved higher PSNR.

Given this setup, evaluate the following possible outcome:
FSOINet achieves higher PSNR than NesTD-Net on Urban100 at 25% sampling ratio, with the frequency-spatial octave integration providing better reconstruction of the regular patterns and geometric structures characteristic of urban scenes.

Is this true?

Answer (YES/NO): NO